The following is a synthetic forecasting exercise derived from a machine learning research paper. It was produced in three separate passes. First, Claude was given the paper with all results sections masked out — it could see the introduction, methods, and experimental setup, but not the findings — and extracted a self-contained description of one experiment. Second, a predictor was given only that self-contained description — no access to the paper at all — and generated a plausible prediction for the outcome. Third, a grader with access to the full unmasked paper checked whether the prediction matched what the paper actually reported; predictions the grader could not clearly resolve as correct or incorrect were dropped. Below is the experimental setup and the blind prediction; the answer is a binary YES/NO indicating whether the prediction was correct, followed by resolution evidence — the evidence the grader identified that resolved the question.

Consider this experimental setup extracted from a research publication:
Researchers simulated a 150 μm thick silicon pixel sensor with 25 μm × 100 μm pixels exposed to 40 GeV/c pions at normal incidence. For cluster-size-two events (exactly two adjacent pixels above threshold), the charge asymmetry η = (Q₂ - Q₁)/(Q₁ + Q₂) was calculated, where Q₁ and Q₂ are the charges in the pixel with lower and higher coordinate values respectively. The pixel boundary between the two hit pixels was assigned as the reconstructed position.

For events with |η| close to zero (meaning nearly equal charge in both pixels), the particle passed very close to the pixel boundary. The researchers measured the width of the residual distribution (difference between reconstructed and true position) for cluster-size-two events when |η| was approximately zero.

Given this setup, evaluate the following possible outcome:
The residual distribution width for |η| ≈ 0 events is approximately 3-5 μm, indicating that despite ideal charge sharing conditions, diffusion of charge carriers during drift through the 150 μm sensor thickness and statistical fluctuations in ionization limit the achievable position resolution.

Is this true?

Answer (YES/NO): NO